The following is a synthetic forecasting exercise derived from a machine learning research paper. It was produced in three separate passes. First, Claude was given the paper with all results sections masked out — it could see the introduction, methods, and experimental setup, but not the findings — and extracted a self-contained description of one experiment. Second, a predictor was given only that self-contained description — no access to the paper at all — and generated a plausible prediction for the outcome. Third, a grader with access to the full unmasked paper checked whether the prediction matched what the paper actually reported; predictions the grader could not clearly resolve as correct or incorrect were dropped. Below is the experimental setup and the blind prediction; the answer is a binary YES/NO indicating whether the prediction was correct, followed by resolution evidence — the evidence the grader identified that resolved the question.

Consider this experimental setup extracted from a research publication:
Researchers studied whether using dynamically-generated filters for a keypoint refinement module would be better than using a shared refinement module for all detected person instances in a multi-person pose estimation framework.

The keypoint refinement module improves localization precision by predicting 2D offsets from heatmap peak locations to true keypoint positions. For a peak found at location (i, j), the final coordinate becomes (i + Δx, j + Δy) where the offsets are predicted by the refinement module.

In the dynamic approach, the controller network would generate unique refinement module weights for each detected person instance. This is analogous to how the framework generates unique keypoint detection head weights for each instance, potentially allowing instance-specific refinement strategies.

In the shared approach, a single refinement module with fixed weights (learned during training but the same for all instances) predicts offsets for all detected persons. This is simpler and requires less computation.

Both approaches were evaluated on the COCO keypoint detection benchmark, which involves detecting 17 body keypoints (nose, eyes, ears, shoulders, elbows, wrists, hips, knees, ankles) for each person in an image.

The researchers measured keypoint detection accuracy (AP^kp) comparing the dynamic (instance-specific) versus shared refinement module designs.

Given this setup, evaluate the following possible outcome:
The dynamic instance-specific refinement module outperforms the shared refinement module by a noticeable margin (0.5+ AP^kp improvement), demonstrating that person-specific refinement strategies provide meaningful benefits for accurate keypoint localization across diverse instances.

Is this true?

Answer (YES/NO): NO